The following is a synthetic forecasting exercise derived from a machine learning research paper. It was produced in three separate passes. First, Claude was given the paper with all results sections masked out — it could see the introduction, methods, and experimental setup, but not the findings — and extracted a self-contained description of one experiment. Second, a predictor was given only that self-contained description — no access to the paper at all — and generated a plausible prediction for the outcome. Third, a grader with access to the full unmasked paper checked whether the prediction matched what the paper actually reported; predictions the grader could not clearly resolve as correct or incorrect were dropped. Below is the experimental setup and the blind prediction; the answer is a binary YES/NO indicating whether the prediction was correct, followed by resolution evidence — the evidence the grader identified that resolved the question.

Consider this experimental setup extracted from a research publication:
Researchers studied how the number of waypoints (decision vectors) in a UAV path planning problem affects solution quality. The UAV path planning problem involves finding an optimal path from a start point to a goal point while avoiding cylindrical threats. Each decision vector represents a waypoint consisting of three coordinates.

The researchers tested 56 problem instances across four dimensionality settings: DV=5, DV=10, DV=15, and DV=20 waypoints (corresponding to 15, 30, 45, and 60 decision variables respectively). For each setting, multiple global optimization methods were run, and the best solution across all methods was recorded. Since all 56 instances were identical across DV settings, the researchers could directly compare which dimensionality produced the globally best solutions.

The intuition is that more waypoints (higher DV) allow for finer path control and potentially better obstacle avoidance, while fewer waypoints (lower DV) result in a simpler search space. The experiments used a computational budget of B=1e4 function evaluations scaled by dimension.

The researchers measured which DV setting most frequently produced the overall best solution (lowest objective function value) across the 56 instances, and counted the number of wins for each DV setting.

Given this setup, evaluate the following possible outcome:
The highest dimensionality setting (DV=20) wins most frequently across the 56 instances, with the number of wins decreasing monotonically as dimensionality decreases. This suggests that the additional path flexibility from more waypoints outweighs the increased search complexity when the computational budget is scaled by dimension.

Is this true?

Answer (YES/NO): NO